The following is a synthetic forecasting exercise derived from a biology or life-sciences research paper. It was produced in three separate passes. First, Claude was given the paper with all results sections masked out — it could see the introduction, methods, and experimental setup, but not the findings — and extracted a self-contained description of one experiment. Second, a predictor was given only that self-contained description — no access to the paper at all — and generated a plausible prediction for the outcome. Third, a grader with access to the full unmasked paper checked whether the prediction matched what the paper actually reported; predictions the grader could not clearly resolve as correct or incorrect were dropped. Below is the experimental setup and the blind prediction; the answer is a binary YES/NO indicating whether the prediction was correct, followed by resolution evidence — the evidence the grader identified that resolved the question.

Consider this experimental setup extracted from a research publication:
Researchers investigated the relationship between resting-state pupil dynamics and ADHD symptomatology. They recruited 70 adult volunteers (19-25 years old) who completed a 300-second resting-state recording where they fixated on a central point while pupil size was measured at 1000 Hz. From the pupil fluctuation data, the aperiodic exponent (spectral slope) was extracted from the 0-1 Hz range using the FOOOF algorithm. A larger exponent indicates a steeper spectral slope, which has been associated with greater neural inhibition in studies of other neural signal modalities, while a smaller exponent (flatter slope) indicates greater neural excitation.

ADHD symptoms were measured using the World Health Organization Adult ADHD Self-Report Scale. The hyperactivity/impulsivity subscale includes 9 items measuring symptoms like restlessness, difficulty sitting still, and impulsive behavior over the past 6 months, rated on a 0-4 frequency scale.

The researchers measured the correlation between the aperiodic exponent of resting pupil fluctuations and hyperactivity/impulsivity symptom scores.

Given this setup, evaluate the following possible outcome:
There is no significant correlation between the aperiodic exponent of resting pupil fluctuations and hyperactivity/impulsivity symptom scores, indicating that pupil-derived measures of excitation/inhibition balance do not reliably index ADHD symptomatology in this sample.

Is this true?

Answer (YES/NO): NO